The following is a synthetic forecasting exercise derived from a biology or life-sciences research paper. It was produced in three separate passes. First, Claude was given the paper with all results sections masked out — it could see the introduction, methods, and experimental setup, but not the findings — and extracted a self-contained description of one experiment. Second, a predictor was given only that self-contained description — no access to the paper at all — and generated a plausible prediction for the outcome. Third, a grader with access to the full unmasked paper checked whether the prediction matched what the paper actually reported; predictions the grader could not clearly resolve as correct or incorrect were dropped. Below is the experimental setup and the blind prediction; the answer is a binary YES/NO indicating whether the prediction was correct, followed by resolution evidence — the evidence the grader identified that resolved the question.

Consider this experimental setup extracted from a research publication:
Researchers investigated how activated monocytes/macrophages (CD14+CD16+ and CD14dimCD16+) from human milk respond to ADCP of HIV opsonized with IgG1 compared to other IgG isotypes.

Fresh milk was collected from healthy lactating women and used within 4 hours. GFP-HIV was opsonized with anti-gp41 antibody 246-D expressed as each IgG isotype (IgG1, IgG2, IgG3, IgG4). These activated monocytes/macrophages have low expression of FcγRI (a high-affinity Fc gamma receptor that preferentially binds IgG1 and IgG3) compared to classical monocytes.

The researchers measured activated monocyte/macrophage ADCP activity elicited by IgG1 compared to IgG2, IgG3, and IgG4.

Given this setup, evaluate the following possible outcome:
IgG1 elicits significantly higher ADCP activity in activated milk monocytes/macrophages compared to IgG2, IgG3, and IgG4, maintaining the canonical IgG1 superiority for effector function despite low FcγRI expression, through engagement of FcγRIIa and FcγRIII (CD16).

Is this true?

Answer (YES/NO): NO